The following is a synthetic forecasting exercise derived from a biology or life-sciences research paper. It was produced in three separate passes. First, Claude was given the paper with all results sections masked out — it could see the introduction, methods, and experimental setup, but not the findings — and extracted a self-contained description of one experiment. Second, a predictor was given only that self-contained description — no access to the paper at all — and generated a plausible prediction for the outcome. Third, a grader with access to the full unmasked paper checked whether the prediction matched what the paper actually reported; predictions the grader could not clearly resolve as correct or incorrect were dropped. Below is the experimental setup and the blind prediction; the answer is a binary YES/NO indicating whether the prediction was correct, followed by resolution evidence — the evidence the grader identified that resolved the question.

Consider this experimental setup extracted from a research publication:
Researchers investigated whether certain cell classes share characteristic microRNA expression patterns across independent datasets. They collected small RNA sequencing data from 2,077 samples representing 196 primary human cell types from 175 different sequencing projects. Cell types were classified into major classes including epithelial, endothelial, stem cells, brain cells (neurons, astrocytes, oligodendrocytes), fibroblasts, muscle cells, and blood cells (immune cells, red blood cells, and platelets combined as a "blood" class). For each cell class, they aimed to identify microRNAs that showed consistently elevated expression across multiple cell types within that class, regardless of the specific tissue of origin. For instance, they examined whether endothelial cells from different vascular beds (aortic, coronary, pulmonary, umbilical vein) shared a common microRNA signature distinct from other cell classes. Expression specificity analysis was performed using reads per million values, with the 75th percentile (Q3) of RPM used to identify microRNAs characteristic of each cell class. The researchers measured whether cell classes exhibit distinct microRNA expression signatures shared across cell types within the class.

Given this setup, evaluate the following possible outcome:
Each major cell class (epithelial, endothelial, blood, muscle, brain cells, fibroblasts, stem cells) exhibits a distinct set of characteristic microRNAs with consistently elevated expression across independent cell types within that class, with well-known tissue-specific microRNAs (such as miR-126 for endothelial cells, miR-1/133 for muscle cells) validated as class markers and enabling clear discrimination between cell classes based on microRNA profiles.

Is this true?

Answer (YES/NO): NO